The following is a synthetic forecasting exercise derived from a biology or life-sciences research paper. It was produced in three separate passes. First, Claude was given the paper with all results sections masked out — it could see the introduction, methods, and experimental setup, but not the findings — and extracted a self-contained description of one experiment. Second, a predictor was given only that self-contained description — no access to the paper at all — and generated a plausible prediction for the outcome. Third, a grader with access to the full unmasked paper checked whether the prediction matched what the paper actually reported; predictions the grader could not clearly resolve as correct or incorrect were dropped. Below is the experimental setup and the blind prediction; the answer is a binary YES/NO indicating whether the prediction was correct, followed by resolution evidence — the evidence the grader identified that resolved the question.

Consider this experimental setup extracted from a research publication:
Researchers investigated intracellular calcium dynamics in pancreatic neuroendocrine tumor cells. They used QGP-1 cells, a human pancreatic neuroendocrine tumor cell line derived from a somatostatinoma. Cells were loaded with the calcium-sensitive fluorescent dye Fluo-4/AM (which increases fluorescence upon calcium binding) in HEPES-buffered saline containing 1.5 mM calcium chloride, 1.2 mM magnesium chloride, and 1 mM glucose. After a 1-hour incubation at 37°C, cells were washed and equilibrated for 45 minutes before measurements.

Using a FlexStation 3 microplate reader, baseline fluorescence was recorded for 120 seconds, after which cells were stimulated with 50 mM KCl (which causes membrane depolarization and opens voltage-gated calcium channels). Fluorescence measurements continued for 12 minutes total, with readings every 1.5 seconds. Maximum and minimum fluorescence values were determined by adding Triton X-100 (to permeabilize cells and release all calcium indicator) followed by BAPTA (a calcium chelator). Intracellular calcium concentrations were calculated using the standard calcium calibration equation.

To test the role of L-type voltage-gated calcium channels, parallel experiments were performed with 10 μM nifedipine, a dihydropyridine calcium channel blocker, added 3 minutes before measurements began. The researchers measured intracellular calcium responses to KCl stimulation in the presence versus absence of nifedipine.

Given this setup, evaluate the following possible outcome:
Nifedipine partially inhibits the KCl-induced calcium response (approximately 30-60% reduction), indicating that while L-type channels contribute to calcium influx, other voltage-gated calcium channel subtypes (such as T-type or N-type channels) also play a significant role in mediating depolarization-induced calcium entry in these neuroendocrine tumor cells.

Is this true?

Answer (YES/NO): NO